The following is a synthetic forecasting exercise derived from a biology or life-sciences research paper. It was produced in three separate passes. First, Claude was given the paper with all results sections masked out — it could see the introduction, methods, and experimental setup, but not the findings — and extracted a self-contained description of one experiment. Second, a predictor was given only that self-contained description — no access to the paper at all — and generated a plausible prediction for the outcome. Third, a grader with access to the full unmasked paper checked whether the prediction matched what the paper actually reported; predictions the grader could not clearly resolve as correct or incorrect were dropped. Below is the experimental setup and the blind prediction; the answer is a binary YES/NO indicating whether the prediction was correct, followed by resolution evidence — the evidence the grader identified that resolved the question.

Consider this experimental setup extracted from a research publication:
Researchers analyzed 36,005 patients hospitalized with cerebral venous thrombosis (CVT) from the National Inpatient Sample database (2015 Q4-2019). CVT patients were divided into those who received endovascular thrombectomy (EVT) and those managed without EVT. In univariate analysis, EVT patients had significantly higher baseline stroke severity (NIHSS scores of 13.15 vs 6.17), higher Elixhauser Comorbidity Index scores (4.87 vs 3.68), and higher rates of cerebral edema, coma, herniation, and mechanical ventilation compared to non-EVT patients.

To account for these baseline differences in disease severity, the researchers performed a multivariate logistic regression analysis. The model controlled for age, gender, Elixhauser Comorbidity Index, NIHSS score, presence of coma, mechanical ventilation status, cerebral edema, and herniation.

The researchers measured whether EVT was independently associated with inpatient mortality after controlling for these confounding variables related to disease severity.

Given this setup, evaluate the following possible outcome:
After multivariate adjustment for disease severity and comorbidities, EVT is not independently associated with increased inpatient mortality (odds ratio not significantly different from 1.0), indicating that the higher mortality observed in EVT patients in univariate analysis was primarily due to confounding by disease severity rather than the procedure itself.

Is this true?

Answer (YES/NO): NO